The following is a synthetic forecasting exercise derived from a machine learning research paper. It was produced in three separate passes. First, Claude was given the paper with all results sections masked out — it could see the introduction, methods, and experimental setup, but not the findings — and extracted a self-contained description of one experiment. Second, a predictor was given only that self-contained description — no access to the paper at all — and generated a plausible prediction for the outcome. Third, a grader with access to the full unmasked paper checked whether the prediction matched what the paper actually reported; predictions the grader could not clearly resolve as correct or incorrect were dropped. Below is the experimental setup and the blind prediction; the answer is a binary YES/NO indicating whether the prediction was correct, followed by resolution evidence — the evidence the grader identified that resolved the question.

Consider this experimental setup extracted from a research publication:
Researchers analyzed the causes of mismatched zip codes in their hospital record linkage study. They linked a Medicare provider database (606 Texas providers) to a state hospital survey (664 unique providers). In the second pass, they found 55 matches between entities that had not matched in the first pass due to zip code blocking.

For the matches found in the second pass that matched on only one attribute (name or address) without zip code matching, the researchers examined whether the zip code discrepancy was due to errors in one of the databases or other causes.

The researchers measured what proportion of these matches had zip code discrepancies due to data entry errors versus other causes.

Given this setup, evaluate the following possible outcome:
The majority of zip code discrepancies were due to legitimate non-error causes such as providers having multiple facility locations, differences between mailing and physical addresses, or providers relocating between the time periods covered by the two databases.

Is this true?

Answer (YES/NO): NO